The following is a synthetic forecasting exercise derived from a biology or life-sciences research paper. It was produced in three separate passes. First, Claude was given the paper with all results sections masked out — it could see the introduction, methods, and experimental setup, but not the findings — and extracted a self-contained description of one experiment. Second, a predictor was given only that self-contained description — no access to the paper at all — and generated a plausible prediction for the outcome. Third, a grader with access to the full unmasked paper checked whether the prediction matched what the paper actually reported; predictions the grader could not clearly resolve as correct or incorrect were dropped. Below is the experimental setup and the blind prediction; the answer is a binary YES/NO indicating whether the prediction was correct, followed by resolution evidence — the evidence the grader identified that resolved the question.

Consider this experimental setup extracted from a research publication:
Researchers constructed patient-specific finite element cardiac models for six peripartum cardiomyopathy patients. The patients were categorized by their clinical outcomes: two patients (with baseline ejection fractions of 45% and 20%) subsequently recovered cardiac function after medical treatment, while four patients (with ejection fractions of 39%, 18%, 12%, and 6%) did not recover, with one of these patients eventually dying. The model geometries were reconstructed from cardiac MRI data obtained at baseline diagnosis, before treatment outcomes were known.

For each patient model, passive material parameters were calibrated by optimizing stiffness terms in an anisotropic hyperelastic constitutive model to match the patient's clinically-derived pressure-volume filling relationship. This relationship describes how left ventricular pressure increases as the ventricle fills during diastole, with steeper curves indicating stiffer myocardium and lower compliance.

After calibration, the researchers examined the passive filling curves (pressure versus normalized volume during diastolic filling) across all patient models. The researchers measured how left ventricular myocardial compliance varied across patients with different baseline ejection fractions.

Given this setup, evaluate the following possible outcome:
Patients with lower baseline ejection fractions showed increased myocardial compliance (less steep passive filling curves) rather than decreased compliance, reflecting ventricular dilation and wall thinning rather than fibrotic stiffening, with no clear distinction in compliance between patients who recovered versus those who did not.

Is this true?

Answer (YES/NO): NO